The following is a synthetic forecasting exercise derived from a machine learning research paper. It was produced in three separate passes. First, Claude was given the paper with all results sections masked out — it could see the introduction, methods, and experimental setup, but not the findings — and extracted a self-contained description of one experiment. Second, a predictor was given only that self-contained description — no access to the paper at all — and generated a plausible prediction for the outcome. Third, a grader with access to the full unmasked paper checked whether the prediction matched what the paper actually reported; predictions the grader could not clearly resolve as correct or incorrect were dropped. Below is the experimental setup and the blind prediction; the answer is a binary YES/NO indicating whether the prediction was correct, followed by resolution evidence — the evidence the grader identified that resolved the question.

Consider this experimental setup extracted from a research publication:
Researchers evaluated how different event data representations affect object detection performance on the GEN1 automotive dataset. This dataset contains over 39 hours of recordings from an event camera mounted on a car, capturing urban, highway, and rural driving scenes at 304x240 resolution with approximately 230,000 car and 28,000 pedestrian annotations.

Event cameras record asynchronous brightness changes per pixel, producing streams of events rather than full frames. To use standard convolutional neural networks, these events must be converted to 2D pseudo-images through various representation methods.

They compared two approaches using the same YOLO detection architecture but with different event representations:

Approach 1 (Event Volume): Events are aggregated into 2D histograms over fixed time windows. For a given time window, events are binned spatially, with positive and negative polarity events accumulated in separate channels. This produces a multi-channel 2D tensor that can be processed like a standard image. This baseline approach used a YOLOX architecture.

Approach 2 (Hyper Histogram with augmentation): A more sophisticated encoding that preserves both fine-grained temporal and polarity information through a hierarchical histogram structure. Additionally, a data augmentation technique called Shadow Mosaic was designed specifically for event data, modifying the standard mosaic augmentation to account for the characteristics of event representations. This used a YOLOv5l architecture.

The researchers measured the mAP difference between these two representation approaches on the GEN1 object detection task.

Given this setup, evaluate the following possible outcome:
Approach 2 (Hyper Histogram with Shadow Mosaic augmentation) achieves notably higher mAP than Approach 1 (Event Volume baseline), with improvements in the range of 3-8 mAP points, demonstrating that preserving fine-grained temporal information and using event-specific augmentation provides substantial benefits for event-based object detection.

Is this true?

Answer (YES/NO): NO